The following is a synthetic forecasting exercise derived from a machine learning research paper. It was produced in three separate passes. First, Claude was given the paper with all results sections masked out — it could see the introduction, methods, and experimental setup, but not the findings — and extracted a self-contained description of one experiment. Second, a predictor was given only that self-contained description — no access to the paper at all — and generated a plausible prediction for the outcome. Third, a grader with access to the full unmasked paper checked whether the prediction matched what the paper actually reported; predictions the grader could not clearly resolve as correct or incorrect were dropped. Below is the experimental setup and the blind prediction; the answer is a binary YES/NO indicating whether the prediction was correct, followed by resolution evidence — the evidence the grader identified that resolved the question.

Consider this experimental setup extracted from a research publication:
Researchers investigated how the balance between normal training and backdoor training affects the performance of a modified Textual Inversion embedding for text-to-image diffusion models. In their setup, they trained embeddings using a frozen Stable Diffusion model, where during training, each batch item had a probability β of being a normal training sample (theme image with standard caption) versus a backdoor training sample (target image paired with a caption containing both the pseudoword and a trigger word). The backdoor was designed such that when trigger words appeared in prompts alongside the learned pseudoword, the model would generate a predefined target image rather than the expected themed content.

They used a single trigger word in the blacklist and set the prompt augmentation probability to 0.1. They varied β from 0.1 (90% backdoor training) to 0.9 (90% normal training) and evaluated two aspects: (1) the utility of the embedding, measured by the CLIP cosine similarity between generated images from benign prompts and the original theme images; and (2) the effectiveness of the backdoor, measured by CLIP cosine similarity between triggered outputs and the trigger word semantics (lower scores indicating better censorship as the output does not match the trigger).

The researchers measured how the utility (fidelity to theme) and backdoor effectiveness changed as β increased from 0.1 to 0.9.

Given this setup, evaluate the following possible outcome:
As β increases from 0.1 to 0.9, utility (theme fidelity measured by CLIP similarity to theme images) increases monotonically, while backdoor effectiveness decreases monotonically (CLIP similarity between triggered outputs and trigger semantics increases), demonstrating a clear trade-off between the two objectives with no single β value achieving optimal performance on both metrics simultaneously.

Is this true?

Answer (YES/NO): NO